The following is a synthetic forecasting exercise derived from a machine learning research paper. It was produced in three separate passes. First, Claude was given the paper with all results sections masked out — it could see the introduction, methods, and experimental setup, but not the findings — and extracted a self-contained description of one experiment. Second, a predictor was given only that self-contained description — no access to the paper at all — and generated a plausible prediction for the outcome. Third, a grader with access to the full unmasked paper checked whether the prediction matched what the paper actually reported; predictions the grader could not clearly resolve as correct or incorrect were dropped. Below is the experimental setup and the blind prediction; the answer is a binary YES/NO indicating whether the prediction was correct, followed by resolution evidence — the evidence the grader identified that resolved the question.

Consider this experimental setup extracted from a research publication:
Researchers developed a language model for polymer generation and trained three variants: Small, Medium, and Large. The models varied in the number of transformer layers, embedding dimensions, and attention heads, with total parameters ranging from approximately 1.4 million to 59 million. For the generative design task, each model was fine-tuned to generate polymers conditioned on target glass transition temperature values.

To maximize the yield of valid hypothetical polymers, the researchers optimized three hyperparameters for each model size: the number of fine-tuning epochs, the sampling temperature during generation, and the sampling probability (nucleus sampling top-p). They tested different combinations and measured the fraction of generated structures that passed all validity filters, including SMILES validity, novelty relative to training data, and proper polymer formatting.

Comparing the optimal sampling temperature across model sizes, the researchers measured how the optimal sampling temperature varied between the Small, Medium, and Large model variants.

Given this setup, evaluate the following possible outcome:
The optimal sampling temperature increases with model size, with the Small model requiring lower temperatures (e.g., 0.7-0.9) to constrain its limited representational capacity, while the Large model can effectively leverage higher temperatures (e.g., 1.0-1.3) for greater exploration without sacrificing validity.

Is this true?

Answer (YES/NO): YES